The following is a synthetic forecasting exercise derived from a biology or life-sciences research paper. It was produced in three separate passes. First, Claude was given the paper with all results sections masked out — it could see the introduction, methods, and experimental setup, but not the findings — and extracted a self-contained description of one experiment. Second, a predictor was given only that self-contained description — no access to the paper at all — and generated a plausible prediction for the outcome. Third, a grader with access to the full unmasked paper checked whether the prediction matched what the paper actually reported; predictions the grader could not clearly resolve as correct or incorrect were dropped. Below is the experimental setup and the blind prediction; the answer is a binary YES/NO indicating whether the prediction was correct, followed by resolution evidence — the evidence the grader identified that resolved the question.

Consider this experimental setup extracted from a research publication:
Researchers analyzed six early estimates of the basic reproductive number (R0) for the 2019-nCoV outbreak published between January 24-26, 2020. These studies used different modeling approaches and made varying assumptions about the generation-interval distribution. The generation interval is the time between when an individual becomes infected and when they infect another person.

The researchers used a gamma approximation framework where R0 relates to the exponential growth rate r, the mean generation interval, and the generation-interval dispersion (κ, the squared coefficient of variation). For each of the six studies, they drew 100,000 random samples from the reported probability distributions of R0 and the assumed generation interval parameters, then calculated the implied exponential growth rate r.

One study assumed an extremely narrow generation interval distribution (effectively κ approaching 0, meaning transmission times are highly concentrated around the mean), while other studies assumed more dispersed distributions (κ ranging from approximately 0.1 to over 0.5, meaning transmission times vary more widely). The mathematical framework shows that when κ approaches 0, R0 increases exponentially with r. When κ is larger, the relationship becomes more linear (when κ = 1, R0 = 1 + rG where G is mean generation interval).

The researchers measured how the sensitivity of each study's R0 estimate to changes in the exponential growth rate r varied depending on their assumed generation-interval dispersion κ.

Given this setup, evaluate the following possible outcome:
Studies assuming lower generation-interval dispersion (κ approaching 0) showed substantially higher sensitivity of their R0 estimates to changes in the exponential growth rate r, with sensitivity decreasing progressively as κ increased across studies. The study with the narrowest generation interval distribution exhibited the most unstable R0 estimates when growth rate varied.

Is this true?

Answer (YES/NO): YES